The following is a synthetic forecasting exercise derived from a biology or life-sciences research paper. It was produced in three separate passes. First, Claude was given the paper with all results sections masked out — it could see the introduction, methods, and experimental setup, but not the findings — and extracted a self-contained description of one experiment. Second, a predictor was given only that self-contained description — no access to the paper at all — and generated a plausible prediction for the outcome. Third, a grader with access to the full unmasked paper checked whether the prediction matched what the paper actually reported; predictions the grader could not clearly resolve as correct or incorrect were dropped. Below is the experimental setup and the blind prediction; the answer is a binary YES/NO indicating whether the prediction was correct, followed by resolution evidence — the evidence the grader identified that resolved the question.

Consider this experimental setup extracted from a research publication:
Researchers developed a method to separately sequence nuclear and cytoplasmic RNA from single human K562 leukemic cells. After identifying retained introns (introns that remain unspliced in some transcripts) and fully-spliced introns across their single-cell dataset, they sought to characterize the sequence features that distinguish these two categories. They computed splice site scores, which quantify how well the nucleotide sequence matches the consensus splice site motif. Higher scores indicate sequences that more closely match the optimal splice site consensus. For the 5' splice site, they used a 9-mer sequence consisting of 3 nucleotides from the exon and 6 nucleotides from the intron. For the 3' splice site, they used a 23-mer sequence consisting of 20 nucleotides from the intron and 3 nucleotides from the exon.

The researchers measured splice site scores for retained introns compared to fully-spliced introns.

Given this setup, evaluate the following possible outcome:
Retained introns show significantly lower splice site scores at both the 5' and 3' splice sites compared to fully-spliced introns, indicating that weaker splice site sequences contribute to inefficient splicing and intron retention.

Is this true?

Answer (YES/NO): YES